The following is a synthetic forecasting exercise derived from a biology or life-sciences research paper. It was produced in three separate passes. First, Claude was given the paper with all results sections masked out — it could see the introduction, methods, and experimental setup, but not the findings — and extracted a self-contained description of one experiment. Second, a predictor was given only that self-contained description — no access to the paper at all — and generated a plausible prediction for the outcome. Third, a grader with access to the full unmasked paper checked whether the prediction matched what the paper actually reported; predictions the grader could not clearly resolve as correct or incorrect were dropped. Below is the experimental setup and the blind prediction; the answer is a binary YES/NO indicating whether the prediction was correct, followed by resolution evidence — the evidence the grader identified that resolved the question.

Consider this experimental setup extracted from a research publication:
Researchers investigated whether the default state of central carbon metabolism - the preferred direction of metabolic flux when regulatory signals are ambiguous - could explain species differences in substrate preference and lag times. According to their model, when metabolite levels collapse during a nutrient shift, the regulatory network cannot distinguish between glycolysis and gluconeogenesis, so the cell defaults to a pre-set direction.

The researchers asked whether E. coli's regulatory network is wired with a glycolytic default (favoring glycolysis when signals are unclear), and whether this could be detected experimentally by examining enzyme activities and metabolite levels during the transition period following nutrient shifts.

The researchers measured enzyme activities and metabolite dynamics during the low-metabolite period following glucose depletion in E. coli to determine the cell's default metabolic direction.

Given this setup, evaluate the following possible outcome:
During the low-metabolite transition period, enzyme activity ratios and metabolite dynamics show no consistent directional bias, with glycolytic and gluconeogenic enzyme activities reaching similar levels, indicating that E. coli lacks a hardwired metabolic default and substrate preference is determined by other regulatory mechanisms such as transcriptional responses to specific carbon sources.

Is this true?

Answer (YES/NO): NO